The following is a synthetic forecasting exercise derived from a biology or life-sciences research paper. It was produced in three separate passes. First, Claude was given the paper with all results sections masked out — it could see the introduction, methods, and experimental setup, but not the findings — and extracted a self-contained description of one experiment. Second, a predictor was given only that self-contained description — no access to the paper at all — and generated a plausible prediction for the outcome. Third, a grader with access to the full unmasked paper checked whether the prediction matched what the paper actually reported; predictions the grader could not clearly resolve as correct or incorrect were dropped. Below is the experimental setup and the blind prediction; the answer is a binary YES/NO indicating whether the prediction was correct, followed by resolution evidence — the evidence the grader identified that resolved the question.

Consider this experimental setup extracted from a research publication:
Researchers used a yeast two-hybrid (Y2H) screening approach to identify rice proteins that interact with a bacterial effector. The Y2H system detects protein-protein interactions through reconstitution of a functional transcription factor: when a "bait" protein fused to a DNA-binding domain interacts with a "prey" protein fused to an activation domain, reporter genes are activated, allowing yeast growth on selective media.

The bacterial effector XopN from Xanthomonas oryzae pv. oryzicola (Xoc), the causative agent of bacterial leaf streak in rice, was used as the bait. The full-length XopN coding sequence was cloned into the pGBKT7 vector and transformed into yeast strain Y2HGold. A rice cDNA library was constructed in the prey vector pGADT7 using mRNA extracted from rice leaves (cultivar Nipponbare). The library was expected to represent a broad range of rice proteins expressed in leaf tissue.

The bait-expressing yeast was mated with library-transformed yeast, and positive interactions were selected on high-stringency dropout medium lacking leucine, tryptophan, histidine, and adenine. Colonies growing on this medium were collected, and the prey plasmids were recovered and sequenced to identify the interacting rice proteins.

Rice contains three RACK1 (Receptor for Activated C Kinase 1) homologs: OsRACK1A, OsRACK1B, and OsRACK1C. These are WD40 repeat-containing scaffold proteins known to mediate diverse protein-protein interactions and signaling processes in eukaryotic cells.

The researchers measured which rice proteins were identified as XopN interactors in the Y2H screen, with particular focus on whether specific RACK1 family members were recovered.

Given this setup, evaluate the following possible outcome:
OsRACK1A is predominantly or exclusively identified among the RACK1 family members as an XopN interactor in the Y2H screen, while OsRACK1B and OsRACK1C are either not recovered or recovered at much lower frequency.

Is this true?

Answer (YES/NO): NO